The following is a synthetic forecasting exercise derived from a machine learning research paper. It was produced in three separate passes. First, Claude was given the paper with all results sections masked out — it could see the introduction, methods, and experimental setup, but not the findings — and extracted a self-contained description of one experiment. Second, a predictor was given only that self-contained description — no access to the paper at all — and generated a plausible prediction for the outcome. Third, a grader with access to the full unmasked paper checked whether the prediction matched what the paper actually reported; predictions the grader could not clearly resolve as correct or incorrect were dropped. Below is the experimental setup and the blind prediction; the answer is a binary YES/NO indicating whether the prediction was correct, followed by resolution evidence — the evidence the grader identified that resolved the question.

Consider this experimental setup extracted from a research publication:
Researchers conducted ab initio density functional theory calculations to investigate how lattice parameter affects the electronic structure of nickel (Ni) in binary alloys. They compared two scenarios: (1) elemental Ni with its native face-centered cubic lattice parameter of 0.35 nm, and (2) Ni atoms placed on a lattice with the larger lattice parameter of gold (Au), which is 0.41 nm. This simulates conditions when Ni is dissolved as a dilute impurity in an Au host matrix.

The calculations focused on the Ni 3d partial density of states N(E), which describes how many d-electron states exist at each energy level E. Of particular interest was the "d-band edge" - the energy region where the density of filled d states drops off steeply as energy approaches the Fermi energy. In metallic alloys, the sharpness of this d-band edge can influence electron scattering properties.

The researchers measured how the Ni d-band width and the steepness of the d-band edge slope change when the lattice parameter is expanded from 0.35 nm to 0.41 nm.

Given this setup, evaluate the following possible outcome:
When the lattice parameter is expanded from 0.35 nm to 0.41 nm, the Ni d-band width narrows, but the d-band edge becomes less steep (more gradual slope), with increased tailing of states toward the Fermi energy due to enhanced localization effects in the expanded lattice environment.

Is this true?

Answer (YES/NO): NO